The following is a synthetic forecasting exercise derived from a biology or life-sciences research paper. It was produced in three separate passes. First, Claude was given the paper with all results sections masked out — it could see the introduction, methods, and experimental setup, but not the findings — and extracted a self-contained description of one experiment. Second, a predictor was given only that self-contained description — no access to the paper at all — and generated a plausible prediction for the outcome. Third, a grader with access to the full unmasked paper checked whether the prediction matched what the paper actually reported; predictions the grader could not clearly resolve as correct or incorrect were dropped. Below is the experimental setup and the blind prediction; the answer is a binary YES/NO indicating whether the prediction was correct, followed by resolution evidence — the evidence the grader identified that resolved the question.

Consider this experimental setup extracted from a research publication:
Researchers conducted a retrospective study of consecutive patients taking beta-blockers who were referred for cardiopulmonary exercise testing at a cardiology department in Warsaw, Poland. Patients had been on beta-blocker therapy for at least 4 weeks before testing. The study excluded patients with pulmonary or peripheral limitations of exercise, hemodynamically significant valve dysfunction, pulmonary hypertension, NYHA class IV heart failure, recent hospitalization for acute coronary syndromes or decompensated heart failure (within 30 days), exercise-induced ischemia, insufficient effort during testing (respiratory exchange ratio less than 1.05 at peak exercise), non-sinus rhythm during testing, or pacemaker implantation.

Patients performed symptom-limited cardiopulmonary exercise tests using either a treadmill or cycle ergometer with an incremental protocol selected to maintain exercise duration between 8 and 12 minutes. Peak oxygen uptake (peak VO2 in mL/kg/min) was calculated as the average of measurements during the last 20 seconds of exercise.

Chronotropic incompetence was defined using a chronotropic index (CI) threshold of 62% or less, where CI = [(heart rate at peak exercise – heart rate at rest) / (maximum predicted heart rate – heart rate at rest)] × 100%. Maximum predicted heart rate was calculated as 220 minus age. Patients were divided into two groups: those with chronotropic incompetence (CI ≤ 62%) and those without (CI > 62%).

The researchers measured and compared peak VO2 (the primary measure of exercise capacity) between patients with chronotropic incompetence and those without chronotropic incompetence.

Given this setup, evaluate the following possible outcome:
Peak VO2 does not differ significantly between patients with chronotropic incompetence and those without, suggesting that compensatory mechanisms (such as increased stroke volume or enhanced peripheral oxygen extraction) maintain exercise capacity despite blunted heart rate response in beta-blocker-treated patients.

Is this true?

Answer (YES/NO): NO